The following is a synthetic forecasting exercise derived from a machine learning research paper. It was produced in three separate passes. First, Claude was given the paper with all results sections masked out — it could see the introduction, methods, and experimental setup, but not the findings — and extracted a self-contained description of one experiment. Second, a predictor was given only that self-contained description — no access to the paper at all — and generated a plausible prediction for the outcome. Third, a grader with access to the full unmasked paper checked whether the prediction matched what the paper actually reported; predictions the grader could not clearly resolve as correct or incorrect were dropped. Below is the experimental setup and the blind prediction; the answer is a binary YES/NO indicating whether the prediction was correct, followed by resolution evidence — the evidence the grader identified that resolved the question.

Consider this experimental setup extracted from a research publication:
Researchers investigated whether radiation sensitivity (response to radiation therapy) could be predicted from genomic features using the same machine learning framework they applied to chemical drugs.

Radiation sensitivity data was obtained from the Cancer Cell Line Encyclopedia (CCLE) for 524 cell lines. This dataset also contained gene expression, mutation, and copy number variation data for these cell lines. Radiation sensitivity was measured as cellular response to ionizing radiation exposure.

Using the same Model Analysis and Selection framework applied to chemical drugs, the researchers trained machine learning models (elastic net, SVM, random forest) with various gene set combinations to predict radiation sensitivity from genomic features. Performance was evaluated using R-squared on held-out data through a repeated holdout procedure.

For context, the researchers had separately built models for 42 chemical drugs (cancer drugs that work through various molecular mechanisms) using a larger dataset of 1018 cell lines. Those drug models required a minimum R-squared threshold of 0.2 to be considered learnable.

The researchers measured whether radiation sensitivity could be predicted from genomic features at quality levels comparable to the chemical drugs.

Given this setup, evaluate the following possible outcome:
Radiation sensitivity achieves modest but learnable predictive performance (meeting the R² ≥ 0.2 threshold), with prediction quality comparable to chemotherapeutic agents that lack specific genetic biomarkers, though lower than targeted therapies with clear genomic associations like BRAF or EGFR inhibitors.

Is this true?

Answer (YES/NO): NO